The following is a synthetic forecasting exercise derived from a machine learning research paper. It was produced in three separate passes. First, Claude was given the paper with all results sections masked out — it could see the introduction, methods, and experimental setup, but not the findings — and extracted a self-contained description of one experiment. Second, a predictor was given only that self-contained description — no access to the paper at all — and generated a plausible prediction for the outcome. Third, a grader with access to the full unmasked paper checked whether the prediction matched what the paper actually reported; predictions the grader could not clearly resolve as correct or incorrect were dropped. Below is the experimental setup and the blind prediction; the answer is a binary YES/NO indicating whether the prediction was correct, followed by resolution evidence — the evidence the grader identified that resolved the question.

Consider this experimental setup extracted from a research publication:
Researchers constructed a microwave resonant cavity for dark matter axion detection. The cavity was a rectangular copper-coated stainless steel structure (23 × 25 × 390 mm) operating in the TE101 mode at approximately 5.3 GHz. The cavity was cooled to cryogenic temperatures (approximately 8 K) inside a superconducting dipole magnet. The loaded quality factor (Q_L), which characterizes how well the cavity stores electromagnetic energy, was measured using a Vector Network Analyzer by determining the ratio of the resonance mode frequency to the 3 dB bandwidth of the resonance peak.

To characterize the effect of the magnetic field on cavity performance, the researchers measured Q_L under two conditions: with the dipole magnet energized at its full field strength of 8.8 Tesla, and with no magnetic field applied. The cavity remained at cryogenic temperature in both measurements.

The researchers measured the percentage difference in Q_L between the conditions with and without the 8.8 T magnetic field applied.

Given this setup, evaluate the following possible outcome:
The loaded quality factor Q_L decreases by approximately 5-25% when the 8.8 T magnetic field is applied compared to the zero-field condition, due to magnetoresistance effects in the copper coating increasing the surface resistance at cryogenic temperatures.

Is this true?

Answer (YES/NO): NO